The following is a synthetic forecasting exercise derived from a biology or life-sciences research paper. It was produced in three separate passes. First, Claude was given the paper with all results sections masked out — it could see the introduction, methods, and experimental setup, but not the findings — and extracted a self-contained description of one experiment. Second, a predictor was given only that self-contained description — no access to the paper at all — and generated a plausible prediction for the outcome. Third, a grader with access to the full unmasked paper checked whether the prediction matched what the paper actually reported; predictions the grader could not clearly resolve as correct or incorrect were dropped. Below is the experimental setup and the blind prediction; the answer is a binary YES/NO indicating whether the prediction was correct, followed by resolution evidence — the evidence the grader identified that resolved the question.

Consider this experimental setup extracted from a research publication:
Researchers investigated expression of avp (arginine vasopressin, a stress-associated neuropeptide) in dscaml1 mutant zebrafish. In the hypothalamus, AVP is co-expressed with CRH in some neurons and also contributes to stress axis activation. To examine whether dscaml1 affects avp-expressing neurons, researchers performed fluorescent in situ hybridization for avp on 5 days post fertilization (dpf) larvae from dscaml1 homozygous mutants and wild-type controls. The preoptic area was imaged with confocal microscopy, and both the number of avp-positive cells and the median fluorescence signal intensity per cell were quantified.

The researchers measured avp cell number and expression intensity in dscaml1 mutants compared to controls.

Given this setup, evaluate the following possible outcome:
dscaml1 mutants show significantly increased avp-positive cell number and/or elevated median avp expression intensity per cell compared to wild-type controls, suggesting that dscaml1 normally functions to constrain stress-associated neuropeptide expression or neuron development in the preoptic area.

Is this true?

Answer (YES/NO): YES